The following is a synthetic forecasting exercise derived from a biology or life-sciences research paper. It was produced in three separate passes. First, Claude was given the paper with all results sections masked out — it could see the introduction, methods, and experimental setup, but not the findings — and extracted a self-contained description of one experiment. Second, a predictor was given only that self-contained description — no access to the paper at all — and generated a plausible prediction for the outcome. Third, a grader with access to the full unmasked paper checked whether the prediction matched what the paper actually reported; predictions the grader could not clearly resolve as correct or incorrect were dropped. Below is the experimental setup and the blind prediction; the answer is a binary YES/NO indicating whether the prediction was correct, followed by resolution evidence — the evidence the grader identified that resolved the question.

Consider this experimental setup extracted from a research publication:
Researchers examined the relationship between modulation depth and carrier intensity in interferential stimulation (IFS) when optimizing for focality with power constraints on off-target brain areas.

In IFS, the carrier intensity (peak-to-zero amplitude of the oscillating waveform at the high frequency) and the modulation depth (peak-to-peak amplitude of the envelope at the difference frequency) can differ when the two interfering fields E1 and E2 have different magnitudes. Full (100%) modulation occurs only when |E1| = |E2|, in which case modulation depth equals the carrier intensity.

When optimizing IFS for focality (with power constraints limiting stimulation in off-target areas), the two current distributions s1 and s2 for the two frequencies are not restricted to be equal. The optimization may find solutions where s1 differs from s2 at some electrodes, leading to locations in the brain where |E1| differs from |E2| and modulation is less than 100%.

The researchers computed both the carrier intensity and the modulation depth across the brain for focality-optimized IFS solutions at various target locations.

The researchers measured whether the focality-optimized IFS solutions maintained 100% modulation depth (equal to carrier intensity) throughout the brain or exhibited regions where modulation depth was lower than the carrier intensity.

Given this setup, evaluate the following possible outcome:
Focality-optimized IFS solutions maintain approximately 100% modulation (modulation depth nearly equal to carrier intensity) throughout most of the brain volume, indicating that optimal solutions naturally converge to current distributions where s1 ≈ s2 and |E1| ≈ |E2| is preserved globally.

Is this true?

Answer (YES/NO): NO